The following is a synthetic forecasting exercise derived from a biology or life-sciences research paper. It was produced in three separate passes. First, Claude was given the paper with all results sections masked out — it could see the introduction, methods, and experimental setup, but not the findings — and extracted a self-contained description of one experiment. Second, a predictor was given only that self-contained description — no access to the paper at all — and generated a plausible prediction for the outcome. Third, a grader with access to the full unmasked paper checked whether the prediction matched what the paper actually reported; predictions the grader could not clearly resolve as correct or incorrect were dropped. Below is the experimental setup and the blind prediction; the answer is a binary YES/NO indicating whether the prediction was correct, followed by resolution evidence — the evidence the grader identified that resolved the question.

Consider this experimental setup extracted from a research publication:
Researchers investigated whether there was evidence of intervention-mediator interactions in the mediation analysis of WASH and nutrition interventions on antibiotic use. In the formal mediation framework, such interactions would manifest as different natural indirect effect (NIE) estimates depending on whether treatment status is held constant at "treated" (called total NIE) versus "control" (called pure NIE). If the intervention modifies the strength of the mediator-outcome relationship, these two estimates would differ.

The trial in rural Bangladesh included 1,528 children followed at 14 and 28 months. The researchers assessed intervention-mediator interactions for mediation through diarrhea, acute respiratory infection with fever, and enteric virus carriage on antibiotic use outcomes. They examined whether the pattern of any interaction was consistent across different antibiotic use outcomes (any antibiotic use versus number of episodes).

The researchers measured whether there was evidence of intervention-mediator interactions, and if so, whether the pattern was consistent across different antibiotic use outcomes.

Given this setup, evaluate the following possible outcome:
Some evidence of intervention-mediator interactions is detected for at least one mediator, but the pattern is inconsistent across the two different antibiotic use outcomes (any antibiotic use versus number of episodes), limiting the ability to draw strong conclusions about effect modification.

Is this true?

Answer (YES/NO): YES